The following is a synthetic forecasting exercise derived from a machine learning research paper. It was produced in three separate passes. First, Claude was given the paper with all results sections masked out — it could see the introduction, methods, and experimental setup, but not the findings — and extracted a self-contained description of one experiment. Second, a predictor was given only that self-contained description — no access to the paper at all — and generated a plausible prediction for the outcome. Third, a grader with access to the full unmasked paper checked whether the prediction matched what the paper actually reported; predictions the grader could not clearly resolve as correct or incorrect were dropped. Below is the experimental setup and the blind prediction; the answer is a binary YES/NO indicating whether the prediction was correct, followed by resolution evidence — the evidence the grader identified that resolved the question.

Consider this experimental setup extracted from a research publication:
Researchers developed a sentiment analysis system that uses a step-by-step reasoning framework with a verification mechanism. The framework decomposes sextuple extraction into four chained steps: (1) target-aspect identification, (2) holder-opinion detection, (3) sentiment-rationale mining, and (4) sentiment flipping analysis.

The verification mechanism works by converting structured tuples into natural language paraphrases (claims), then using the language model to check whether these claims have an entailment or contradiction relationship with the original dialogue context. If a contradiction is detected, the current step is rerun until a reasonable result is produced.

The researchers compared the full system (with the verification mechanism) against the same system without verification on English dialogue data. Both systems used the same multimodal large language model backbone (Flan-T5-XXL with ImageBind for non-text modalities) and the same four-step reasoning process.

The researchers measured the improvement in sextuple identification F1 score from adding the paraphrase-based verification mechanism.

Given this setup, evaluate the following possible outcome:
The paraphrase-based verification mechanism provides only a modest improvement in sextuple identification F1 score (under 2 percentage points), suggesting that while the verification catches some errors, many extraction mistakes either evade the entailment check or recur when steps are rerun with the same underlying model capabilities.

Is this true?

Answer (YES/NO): NO